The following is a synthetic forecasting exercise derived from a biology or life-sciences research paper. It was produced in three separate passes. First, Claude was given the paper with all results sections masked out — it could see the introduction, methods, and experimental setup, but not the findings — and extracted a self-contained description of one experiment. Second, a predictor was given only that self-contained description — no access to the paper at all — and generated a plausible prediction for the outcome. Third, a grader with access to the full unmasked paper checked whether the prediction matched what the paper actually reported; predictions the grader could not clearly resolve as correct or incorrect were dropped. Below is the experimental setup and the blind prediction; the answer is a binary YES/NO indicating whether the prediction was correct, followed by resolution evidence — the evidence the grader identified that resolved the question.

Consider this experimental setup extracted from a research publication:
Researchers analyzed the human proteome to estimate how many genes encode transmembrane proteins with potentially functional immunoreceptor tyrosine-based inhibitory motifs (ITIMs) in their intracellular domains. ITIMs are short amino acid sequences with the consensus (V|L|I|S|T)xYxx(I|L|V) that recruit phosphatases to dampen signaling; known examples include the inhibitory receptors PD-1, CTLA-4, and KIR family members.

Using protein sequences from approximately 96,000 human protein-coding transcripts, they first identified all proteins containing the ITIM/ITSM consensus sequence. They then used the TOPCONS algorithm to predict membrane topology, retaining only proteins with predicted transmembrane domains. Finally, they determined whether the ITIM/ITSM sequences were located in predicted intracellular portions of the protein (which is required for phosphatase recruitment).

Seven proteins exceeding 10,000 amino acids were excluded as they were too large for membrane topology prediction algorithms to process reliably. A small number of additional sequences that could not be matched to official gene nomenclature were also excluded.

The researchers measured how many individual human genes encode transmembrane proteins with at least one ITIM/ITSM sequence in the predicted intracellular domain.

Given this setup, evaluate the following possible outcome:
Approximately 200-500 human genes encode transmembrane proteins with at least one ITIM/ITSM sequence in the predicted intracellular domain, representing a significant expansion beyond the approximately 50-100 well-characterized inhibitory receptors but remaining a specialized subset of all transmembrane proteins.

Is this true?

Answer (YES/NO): NO